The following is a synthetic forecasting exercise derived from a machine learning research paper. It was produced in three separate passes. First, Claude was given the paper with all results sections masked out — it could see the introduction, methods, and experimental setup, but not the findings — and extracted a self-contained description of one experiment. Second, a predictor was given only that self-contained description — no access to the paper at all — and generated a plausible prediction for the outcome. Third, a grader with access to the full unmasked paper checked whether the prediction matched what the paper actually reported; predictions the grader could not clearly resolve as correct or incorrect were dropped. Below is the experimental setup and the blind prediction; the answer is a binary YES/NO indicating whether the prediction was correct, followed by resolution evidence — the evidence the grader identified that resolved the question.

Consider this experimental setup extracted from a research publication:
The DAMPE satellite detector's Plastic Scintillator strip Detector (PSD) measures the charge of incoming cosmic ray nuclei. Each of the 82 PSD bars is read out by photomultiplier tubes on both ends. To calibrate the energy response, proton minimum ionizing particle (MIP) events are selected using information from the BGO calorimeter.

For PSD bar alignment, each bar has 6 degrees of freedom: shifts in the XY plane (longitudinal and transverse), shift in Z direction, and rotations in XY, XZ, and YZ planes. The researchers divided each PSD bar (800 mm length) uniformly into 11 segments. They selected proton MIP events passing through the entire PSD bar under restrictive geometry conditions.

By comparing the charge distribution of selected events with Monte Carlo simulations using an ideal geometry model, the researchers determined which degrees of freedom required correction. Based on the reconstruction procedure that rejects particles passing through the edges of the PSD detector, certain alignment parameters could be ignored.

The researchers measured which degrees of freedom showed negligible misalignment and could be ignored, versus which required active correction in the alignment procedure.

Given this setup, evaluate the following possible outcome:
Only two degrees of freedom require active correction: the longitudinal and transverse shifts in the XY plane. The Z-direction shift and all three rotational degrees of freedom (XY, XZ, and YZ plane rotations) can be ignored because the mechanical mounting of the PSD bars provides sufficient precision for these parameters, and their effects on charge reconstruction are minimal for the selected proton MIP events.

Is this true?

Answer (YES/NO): NO